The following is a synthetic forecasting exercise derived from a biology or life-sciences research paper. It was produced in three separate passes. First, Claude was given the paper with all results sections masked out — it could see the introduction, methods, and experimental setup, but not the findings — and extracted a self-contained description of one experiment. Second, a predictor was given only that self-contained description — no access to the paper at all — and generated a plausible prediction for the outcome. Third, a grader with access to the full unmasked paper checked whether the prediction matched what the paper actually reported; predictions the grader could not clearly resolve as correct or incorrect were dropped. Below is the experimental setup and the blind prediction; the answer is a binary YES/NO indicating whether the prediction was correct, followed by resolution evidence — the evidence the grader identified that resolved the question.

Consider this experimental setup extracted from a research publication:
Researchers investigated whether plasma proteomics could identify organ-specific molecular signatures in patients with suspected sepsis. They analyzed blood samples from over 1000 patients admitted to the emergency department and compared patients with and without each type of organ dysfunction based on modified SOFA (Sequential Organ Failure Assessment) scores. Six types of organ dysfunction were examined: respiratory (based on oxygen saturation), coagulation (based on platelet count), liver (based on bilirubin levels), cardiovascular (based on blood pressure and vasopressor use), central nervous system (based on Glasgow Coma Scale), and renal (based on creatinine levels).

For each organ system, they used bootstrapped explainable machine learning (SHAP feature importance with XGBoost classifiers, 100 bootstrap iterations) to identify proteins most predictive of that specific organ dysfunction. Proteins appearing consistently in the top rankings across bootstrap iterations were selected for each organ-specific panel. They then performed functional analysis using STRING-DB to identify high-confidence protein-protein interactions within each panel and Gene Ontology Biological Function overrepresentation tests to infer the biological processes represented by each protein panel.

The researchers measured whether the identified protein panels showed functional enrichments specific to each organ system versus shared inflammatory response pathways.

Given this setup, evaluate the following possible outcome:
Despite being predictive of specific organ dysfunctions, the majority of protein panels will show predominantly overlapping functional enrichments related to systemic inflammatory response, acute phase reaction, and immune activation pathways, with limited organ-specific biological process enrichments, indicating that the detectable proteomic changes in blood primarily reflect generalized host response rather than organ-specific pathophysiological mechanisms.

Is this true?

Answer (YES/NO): NO